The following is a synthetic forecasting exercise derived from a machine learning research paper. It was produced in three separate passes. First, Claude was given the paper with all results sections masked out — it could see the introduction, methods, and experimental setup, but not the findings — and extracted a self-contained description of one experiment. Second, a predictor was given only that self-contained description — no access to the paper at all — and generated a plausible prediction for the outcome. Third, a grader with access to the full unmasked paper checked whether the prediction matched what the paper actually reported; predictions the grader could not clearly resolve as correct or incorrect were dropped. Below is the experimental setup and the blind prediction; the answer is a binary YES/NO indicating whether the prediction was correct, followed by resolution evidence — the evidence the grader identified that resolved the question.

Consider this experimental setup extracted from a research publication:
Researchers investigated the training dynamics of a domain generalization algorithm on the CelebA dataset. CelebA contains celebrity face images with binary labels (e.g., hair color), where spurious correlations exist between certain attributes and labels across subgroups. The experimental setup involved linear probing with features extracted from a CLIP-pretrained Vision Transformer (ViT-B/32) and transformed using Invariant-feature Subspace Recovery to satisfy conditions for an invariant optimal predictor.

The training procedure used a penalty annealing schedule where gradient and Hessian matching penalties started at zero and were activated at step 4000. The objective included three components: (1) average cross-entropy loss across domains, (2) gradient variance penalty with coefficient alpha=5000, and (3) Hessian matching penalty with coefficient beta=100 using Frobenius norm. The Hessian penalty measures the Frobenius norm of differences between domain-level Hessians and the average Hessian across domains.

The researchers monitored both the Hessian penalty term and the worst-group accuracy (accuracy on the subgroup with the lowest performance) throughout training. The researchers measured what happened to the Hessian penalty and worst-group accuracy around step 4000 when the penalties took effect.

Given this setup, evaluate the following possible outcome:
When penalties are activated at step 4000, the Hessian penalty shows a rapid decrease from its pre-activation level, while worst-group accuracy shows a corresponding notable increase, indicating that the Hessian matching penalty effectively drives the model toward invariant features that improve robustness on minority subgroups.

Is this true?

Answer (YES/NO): YES